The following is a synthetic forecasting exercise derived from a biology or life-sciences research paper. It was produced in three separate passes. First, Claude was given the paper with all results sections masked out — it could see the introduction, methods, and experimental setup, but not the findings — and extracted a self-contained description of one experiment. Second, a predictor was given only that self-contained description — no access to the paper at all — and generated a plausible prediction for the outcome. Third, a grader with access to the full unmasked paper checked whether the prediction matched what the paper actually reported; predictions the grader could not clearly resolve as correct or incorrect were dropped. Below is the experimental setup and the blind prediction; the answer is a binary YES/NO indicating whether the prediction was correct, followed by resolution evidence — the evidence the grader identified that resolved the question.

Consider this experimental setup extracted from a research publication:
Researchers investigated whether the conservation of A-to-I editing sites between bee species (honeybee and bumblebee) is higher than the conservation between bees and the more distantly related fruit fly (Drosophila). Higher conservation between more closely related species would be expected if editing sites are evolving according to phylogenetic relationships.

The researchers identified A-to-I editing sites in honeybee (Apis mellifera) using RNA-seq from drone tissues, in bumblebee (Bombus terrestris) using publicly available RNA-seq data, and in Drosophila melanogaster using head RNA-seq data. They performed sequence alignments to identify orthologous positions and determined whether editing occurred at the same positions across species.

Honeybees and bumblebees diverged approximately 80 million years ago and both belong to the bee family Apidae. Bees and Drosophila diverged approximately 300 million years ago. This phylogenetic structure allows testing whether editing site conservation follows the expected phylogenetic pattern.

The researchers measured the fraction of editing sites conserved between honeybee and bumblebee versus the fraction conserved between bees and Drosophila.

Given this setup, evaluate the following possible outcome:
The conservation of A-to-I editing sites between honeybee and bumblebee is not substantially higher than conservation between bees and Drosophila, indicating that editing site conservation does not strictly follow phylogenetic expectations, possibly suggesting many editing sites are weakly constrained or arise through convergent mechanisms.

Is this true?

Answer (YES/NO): NO